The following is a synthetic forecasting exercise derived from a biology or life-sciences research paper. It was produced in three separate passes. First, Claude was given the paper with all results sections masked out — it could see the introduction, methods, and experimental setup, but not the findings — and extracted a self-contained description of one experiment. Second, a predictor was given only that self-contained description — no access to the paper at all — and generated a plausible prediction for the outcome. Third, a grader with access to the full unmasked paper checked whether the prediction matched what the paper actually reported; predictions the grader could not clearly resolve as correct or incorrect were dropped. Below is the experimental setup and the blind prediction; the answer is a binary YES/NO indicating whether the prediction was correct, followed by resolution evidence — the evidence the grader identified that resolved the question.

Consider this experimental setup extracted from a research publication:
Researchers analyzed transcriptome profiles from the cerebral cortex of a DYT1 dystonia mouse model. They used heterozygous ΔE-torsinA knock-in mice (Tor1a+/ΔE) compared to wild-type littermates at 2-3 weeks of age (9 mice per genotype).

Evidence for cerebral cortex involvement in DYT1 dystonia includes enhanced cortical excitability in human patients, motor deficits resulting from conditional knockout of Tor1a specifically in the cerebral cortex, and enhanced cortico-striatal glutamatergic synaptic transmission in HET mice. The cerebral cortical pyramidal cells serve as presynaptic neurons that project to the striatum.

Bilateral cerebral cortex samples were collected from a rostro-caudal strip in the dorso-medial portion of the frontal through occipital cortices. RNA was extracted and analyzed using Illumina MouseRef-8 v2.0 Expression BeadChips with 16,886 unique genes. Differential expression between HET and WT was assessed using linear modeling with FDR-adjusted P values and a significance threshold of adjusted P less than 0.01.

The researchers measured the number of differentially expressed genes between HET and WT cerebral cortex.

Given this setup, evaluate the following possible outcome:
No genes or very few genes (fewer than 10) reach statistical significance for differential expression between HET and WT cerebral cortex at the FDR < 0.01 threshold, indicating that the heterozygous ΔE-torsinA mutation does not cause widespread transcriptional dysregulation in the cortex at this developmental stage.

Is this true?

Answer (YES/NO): YES